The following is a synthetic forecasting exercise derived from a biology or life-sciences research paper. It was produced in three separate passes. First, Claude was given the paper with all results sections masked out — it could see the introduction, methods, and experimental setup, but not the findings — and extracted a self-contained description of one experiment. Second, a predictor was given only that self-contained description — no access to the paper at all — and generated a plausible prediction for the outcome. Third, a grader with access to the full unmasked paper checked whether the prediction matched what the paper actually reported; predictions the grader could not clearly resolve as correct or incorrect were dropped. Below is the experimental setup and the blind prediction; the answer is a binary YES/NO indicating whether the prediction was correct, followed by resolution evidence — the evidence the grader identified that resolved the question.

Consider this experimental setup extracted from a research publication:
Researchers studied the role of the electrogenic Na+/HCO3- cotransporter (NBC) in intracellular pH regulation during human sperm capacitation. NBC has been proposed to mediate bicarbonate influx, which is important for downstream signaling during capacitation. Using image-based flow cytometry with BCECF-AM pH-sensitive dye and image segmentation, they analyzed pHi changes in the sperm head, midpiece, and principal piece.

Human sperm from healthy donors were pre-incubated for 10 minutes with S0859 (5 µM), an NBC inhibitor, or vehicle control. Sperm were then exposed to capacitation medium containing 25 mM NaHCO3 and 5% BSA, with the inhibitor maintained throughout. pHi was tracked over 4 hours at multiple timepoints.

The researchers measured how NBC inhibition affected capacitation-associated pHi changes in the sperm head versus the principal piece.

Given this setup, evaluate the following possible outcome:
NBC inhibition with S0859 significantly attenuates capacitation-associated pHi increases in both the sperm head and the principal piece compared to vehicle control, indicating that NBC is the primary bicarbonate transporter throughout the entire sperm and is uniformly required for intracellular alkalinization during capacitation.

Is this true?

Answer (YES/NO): NO